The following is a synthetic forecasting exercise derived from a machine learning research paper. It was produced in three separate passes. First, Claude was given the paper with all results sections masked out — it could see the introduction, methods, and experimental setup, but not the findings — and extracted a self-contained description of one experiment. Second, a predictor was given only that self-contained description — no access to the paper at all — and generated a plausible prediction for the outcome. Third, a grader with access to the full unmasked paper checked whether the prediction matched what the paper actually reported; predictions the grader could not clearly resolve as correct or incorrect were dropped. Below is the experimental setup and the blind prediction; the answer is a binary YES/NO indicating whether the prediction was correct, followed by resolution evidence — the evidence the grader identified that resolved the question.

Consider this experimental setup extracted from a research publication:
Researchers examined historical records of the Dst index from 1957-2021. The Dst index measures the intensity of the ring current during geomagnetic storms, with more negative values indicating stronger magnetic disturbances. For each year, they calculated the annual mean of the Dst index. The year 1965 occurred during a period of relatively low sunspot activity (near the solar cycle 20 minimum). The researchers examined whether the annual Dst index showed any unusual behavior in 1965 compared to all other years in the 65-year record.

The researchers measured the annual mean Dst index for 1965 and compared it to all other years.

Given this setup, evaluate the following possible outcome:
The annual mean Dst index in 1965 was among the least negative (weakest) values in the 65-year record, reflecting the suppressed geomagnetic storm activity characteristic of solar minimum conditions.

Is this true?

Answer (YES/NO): NO